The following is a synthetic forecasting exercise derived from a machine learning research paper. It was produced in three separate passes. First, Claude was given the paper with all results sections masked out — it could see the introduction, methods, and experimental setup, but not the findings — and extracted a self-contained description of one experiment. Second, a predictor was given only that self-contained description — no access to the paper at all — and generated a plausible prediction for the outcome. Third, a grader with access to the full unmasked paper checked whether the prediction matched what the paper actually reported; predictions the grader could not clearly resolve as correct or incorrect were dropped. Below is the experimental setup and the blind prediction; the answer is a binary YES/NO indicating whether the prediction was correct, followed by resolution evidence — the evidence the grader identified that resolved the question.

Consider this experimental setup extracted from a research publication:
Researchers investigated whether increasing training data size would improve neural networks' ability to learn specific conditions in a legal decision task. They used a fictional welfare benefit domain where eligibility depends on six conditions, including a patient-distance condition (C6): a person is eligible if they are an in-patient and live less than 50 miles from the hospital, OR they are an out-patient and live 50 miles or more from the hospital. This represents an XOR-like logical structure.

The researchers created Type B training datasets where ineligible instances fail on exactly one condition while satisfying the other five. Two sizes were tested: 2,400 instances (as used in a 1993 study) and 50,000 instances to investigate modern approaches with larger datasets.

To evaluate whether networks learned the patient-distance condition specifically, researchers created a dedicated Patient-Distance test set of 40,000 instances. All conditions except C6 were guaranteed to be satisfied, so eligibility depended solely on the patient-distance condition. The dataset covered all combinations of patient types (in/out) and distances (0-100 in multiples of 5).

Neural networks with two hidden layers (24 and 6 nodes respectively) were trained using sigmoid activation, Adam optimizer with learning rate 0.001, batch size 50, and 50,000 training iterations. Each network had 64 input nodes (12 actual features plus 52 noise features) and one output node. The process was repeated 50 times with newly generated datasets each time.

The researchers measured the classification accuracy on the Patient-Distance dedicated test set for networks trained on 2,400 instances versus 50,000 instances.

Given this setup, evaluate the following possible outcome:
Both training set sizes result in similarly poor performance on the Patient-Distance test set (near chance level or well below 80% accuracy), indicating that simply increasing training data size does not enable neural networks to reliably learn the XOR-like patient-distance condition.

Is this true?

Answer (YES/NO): NO